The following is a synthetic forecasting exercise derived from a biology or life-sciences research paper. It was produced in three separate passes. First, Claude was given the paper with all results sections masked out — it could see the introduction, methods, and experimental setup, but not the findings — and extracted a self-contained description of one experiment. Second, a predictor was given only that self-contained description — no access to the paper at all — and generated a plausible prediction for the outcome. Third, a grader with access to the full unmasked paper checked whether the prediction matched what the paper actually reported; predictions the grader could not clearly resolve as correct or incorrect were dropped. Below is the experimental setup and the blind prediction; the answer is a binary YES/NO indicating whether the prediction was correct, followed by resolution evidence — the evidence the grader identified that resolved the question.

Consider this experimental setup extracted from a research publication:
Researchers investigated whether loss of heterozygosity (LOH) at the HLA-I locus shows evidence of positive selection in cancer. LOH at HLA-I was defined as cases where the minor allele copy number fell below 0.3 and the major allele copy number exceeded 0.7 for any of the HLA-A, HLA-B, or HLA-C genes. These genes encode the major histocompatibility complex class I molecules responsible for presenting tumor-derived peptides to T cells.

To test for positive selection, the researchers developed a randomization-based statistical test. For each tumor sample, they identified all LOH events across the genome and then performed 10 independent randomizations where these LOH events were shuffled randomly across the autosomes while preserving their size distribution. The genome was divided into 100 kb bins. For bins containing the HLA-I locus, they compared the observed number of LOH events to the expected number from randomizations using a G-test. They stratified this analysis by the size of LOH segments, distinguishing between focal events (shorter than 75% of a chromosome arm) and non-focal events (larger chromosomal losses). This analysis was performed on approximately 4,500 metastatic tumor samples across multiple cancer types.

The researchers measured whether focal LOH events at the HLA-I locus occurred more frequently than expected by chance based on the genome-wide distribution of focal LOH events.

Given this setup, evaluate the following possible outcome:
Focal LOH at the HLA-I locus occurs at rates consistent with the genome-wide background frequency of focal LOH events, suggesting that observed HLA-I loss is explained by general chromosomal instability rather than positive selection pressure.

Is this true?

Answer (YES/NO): NO